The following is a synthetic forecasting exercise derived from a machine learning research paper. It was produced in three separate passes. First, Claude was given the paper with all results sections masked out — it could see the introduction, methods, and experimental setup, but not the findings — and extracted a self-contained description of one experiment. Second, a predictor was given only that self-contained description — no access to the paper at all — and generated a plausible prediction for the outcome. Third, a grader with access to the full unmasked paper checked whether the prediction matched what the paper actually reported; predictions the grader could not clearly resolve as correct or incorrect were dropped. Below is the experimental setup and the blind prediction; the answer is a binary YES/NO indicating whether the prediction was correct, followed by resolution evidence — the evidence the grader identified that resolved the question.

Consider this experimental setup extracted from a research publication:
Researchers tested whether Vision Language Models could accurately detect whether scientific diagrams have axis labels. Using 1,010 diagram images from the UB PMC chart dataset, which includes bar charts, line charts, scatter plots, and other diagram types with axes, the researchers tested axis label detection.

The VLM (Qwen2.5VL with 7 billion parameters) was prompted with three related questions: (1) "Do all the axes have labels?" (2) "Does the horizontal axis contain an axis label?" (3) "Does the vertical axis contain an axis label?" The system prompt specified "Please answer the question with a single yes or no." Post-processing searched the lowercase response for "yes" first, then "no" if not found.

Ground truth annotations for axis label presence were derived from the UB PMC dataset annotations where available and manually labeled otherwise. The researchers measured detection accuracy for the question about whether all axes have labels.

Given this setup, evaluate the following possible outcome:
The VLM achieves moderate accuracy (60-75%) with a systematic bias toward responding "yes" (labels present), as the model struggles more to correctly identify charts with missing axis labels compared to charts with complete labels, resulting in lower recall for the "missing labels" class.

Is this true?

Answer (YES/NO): YES